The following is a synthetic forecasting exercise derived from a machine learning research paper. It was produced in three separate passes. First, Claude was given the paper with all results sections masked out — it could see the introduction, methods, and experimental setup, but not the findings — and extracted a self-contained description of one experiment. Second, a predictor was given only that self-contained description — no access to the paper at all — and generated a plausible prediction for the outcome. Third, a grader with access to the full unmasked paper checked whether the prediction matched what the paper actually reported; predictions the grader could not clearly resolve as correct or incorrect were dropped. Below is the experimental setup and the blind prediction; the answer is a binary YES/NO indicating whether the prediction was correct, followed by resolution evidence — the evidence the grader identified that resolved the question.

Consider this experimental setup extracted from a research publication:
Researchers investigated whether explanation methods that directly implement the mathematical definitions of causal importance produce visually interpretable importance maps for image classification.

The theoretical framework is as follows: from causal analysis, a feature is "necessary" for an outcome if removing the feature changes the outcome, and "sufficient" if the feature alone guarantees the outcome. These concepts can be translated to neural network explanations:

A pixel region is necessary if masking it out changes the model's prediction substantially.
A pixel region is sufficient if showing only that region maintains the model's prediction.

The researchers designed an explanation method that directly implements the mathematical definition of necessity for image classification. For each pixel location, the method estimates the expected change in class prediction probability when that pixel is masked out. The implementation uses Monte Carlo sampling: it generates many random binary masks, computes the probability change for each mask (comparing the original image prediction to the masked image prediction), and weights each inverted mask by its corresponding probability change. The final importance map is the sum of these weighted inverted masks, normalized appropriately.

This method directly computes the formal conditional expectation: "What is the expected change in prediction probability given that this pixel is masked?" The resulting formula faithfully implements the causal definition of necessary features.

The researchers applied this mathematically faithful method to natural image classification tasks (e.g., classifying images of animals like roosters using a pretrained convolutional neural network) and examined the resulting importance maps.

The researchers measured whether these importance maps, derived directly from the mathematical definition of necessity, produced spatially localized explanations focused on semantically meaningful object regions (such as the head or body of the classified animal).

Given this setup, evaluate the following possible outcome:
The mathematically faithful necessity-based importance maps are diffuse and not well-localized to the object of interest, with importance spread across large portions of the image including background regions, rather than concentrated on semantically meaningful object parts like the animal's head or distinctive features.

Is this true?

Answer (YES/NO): YES